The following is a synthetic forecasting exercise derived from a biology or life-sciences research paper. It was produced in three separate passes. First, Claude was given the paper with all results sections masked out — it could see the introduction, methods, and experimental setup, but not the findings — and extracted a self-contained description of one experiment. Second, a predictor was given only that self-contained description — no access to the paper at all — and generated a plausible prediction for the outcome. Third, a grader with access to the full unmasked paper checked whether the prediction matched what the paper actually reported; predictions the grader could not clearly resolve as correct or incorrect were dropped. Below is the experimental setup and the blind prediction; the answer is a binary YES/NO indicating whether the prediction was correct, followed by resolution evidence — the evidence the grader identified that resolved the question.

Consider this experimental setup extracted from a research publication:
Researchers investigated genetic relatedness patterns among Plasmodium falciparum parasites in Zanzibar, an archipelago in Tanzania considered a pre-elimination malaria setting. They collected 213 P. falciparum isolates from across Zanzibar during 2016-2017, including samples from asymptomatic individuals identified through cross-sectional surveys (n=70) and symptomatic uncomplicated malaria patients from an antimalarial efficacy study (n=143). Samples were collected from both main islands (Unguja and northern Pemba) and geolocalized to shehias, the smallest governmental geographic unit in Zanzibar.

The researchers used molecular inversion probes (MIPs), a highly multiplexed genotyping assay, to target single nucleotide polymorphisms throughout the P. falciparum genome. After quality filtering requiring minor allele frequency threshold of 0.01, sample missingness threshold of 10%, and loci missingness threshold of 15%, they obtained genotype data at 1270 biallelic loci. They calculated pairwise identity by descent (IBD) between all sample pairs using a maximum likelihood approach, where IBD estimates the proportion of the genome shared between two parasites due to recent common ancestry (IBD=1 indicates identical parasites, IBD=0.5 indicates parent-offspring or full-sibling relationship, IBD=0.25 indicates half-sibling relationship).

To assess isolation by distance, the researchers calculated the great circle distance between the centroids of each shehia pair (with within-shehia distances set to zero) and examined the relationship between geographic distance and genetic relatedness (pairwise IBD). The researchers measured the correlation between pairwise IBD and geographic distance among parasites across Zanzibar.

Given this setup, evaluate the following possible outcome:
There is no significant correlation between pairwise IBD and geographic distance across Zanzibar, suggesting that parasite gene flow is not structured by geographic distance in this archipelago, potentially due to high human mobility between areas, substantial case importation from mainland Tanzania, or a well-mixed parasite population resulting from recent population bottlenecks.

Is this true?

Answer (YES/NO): NO